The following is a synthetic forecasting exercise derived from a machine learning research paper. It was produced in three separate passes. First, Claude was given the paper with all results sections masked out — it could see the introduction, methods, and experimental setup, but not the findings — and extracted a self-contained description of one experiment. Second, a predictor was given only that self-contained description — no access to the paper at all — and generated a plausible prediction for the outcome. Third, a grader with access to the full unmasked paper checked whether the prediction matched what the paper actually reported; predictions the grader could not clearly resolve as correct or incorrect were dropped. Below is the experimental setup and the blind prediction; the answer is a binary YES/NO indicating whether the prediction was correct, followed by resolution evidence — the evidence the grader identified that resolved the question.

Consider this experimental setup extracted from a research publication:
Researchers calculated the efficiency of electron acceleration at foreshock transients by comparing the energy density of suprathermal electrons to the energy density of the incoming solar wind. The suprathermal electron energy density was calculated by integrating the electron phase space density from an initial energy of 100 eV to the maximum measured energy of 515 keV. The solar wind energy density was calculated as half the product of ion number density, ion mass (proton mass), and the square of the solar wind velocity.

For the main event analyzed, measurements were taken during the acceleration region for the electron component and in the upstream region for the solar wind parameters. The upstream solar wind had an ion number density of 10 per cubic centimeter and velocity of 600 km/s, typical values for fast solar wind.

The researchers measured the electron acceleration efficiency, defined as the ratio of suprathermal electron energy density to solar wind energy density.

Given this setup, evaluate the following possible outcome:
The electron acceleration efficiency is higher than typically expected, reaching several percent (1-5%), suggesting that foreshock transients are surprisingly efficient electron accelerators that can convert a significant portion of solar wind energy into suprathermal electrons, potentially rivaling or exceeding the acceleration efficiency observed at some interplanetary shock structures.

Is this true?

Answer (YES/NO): YES